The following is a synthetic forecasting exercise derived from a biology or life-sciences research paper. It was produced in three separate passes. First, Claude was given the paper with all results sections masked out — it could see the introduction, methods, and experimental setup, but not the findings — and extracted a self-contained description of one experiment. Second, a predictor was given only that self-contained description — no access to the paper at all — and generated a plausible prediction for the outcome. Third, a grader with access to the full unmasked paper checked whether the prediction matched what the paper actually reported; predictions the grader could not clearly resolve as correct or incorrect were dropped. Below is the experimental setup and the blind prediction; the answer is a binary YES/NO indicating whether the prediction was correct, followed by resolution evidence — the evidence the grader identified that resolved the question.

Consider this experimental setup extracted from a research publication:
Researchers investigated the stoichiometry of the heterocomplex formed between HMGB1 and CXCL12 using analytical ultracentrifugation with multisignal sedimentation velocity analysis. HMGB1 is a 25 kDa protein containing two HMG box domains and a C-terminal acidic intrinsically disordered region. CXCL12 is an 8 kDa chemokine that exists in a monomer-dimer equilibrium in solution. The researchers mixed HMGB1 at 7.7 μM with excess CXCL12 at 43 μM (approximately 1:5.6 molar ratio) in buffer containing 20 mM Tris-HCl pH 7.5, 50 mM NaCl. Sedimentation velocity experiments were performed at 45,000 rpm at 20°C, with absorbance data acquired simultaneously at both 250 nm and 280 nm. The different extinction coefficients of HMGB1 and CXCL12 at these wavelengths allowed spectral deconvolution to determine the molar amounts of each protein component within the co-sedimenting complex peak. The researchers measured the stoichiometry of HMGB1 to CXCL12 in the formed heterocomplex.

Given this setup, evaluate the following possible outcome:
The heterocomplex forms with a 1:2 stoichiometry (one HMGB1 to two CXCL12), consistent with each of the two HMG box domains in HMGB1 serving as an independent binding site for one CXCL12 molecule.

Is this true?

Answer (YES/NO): NO